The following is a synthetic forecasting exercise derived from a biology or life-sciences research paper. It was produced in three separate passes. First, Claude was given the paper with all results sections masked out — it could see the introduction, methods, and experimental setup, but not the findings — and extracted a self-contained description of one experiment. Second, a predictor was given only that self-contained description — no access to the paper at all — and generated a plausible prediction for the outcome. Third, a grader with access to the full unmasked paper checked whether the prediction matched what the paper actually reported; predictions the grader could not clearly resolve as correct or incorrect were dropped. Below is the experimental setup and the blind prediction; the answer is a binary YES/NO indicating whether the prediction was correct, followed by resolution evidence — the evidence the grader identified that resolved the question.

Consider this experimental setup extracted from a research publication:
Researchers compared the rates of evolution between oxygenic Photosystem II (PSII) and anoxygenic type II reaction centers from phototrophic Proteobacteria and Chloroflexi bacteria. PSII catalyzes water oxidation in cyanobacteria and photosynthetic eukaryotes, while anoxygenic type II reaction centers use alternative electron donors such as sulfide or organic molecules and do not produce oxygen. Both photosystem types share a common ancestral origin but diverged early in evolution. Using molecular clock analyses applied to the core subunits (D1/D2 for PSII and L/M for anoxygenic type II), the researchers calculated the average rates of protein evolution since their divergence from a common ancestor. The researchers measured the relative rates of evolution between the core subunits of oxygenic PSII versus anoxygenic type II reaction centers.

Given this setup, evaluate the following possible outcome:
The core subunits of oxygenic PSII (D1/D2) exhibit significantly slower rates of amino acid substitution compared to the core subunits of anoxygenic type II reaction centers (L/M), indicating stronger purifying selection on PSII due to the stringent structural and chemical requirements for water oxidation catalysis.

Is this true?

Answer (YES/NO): YES